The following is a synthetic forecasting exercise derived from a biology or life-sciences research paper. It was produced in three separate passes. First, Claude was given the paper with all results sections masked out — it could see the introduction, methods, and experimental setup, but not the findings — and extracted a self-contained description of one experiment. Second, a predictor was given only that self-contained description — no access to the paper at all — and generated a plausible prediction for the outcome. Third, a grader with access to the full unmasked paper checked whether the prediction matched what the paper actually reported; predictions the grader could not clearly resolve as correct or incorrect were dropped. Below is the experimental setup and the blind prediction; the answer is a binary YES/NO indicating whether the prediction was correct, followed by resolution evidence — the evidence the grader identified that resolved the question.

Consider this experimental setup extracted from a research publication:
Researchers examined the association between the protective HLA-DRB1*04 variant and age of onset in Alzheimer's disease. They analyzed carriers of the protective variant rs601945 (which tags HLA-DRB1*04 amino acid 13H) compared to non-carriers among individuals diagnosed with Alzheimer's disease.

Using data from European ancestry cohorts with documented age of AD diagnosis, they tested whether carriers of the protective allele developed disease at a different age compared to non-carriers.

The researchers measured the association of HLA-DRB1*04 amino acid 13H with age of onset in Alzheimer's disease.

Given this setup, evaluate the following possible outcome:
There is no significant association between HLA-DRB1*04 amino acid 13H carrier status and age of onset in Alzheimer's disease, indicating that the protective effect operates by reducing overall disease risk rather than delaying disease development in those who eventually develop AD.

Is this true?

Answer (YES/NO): NO